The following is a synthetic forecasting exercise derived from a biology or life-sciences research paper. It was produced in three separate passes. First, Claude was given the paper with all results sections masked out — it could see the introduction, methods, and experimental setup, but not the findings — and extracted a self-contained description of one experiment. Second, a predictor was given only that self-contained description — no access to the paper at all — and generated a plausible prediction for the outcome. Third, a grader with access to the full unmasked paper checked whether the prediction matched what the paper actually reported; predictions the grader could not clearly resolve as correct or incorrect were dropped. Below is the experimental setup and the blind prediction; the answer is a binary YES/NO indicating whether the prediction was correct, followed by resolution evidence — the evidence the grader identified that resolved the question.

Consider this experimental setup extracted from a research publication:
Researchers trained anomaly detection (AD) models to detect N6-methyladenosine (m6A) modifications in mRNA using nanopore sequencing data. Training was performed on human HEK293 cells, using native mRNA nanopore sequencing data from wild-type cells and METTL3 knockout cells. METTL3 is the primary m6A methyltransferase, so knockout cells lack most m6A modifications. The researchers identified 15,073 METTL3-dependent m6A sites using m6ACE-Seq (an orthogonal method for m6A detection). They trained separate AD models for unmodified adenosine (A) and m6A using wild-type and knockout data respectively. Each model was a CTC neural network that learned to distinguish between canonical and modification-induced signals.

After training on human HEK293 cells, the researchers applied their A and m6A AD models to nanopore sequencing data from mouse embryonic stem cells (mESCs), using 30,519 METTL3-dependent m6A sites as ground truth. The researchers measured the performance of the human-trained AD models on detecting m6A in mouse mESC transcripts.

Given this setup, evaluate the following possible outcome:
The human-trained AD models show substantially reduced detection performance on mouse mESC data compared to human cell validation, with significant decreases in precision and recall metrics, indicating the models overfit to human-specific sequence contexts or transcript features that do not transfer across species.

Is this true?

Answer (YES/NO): NO